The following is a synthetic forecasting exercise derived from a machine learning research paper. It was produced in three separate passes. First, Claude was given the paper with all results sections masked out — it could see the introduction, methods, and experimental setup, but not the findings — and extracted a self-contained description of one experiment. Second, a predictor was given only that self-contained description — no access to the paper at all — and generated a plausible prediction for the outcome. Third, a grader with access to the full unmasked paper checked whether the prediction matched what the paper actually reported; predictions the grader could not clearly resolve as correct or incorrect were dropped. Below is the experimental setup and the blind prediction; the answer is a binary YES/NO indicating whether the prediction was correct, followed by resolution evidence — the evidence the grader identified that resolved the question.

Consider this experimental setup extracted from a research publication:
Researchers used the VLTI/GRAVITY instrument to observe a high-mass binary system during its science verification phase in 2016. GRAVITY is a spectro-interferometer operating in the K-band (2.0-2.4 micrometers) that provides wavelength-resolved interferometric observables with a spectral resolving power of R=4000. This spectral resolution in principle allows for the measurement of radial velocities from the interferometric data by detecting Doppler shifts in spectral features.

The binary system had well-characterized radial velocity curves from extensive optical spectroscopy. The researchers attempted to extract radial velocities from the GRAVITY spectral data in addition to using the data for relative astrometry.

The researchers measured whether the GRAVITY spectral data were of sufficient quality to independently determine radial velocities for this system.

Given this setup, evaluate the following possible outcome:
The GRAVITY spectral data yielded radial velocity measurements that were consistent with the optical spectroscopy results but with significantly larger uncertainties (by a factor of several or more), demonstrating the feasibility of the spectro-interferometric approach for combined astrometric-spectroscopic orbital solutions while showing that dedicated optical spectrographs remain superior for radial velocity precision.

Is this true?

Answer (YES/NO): NO